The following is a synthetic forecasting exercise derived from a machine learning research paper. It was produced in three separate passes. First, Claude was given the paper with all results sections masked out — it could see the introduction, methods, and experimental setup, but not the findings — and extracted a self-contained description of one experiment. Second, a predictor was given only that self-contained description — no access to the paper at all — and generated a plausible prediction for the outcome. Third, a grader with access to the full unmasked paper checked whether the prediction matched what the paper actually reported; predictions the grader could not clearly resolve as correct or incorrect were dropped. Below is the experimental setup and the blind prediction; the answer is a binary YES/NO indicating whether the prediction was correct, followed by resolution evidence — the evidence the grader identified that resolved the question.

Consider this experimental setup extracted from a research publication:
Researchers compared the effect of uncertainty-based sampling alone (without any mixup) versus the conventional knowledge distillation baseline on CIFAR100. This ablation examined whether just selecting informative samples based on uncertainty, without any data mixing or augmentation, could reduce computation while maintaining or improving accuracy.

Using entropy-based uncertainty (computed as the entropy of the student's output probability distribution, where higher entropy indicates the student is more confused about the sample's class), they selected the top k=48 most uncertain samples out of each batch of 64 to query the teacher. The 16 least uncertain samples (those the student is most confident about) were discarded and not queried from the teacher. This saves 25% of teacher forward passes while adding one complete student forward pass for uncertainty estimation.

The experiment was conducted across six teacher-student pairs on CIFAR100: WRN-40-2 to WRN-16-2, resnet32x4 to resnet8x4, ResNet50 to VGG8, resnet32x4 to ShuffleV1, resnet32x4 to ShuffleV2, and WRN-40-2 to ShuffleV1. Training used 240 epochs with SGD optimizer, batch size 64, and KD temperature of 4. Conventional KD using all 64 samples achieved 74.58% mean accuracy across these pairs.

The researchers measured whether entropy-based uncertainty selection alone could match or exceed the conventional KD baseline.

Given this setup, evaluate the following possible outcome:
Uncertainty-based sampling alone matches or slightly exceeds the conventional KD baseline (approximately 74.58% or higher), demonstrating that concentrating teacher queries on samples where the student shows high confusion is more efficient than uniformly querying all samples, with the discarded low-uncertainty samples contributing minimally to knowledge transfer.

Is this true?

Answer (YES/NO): YES